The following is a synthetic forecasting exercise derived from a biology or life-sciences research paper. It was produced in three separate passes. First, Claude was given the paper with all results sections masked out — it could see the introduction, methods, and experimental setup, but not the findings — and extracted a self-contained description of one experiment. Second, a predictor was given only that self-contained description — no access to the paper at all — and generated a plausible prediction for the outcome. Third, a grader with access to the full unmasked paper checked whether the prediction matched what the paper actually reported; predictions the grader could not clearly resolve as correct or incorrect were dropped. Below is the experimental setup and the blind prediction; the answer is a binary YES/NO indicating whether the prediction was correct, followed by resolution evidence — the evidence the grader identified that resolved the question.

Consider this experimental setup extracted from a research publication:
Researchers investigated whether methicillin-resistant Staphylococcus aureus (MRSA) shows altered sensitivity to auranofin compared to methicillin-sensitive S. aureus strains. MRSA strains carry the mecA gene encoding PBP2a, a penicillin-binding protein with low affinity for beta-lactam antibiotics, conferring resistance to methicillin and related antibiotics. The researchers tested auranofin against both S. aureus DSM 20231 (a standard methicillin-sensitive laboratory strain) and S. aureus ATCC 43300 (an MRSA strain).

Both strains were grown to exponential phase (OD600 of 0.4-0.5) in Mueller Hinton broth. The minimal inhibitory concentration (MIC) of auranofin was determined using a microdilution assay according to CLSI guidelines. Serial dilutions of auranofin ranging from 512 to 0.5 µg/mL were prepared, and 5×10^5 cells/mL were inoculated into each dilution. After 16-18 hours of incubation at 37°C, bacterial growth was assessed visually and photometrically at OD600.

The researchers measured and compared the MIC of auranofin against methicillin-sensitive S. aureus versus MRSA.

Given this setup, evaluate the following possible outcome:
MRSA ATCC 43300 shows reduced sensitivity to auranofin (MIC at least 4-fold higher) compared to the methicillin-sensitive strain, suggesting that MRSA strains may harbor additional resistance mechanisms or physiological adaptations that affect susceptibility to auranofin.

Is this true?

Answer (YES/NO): NO